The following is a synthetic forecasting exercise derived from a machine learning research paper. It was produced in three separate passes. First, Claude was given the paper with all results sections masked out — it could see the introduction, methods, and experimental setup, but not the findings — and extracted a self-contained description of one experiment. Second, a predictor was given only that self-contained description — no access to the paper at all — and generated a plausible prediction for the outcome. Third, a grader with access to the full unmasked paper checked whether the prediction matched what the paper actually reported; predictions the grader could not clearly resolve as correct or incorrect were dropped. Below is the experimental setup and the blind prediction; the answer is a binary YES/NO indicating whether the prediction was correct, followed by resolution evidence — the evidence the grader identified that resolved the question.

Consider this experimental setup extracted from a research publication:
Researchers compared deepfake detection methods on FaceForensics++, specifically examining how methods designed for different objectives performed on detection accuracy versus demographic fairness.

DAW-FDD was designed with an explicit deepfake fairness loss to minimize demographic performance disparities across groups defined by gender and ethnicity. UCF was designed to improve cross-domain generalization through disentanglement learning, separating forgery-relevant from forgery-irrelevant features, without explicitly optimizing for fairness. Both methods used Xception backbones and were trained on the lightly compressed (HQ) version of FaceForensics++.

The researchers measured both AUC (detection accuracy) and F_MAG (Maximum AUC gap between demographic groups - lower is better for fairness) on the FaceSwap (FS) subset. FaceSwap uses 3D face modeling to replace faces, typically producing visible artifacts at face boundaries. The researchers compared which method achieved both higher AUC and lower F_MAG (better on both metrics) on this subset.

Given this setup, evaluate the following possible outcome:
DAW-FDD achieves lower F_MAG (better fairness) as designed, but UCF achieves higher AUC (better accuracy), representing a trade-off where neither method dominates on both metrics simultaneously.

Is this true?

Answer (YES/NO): NO